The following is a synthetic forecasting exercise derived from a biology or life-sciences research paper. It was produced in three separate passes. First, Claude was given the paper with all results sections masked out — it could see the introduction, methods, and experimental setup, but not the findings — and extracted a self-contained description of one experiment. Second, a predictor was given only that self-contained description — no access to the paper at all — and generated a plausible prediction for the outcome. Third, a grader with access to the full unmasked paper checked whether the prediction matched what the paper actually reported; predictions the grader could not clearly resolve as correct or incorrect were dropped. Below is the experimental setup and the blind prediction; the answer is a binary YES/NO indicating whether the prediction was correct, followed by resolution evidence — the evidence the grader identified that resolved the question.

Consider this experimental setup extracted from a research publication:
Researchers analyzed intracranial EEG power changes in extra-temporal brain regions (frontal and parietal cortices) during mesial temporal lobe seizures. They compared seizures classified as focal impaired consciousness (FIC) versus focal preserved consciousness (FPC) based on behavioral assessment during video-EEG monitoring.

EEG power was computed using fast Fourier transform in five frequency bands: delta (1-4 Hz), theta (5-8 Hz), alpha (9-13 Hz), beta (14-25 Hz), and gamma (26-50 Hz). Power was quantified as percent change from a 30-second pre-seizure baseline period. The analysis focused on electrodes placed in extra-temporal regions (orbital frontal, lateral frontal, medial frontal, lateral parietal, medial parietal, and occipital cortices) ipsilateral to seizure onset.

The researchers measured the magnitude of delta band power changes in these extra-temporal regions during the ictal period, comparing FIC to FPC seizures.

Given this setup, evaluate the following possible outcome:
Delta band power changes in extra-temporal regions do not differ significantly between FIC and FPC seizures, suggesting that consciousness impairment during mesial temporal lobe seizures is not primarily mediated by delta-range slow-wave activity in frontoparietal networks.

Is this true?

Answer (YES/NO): NO